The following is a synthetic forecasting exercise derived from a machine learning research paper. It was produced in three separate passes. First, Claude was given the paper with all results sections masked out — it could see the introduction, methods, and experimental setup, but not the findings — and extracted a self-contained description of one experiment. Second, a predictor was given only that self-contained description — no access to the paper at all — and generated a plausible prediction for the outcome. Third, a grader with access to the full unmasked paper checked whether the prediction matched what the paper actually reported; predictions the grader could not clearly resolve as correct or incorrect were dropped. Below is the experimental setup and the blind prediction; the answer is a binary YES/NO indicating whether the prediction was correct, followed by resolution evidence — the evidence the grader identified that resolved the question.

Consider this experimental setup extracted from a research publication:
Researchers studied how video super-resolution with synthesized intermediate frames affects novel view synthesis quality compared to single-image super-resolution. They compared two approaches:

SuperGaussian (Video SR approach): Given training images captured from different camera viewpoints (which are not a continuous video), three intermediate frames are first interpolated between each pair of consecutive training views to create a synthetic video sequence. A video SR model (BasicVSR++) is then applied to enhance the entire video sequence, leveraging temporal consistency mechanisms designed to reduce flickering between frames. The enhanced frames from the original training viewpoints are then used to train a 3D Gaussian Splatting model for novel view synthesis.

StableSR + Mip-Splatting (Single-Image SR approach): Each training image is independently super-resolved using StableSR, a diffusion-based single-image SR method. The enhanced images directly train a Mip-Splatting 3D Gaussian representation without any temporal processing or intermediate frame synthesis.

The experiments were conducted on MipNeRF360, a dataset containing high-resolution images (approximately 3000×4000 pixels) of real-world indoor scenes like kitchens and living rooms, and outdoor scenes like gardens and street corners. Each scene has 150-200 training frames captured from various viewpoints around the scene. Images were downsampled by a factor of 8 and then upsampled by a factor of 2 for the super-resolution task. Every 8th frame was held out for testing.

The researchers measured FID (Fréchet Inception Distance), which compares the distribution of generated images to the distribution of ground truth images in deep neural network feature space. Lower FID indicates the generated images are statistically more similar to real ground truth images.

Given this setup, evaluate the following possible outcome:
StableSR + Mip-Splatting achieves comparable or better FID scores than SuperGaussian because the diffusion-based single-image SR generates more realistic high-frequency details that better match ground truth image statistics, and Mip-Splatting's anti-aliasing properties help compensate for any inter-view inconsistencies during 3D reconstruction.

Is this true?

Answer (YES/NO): NO